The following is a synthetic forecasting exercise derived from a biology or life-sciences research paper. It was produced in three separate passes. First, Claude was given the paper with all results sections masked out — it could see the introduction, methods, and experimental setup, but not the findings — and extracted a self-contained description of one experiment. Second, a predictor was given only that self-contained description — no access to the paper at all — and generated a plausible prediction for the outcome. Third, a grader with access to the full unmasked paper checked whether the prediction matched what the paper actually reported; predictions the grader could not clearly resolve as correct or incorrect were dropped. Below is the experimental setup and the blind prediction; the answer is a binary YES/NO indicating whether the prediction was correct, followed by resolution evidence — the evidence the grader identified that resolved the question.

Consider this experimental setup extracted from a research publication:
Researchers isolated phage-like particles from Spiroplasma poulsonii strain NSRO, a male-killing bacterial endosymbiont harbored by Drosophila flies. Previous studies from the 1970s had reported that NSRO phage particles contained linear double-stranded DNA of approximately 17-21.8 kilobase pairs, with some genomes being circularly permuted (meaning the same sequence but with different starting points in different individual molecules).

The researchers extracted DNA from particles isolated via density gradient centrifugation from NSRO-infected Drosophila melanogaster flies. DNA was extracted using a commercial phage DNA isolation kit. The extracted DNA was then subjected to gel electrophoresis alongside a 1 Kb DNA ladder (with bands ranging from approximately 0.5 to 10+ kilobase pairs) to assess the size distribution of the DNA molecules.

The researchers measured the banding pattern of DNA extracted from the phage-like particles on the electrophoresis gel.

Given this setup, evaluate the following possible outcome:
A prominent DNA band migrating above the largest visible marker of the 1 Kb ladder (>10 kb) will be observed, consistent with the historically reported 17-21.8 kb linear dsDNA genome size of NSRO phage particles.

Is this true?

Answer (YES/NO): NO